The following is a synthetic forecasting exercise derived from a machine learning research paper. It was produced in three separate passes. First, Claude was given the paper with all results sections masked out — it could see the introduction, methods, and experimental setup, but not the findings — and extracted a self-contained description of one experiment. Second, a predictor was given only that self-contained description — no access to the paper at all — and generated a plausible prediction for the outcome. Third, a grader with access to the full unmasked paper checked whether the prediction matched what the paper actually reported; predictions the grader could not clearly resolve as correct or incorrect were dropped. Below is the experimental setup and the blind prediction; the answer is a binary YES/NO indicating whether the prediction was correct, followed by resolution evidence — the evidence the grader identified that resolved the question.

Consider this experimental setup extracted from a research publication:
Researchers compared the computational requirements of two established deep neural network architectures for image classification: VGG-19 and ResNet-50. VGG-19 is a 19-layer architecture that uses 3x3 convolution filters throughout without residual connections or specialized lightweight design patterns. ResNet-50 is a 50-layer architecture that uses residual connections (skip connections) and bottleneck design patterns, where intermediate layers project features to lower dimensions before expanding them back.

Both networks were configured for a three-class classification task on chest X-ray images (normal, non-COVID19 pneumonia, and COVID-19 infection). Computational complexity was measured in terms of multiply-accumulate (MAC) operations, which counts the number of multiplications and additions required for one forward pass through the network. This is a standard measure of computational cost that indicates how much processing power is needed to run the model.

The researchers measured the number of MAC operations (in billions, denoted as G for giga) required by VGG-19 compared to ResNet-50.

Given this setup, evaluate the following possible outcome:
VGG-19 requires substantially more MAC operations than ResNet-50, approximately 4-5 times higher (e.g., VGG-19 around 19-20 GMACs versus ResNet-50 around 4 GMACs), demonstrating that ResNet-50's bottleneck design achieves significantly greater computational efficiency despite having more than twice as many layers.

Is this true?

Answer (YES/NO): NO